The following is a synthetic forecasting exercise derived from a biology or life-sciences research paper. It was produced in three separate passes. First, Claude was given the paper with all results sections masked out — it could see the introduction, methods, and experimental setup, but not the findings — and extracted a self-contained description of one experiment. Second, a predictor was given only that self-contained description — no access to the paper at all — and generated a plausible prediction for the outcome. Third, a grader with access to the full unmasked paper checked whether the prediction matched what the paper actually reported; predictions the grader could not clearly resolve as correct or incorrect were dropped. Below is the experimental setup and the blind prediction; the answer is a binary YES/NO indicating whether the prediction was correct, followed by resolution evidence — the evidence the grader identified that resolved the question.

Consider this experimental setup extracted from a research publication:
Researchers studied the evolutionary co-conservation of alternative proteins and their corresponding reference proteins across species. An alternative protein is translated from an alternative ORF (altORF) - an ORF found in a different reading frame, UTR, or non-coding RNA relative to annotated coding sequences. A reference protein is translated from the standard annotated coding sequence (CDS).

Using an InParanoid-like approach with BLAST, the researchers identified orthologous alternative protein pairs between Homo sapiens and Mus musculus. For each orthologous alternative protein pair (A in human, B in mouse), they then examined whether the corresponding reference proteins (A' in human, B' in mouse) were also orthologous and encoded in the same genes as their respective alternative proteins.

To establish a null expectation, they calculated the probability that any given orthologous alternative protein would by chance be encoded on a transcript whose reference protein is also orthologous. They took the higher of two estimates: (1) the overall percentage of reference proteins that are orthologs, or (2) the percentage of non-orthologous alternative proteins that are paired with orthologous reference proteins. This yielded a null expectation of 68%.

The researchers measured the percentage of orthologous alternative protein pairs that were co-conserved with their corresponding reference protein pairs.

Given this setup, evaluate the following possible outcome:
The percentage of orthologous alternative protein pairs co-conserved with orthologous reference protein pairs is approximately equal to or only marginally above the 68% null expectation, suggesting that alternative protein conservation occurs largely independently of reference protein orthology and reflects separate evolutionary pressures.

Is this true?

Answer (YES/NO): NO